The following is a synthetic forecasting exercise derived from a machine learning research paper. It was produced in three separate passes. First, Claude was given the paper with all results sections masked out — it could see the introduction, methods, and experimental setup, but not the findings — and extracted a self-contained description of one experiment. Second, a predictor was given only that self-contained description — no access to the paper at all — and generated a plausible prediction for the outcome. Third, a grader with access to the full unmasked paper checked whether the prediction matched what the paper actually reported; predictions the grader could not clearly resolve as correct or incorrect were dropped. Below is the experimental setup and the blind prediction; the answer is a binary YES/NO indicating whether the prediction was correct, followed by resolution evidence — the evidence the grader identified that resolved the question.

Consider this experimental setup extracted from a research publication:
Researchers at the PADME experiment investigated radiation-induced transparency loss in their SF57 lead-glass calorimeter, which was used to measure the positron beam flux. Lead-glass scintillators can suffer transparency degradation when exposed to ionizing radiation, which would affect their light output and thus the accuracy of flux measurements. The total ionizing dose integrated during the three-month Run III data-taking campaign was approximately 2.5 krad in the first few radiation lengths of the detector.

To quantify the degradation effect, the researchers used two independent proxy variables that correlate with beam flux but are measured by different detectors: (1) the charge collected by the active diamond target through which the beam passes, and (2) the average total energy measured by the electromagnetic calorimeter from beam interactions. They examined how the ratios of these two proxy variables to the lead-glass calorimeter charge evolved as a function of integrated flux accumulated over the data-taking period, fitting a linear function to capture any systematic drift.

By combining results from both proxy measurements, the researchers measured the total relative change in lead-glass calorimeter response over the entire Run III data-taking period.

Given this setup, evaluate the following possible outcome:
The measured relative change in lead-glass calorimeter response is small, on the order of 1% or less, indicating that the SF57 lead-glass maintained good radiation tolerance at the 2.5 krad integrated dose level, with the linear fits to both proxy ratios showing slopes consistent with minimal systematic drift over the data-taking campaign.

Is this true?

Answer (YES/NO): NO